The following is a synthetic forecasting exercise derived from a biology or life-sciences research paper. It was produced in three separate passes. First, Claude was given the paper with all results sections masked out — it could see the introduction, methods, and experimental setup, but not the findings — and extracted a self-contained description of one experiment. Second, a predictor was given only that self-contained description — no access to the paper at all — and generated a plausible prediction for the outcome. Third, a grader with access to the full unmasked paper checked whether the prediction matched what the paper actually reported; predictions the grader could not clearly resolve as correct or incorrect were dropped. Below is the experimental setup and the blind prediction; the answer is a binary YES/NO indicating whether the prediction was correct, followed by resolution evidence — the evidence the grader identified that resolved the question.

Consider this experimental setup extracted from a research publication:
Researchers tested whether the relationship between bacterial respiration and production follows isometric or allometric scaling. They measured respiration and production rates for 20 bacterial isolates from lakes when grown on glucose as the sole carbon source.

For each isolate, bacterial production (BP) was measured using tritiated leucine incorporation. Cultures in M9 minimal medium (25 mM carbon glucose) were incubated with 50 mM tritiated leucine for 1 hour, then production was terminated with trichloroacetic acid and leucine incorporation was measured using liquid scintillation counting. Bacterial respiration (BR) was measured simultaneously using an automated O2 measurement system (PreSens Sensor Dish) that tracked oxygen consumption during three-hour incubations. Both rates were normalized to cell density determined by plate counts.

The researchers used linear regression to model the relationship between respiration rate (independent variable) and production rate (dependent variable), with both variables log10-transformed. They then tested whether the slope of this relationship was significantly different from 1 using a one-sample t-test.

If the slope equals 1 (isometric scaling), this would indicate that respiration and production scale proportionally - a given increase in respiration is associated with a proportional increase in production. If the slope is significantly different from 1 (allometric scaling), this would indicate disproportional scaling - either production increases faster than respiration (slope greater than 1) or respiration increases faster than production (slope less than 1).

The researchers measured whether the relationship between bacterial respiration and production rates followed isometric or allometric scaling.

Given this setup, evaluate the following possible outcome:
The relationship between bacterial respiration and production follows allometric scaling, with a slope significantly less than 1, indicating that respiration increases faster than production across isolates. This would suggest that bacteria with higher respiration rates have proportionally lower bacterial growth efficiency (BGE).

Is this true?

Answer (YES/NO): NO